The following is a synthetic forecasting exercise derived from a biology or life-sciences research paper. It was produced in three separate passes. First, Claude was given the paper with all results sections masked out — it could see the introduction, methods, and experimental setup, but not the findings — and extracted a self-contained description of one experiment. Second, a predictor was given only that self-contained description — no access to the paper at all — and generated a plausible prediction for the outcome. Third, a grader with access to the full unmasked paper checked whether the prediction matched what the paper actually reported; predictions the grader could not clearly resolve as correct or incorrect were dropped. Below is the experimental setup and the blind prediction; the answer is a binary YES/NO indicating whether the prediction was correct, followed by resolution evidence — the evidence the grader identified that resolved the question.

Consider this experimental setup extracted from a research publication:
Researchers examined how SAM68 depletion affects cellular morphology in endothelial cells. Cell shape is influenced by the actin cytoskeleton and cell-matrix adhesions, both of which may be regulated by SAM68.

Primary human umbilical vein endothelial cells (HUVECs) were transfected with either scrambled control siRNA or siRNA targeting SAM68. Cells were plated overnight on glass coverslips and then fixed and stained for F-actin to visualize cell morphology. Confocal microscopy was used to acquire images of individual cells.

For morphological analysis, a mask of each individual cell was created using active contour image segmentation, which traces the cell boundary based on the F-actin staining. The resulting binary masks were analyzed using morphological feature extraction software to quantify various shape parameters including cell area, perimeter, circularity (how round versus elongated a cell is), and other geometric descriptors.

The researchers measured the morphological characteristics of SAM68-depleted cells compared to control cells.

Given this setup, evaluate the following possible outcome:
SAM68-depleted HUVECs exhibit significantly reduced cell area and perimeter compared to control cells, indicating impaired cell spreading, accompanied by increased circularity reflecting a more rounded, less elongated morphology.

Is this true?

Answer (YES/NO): NO